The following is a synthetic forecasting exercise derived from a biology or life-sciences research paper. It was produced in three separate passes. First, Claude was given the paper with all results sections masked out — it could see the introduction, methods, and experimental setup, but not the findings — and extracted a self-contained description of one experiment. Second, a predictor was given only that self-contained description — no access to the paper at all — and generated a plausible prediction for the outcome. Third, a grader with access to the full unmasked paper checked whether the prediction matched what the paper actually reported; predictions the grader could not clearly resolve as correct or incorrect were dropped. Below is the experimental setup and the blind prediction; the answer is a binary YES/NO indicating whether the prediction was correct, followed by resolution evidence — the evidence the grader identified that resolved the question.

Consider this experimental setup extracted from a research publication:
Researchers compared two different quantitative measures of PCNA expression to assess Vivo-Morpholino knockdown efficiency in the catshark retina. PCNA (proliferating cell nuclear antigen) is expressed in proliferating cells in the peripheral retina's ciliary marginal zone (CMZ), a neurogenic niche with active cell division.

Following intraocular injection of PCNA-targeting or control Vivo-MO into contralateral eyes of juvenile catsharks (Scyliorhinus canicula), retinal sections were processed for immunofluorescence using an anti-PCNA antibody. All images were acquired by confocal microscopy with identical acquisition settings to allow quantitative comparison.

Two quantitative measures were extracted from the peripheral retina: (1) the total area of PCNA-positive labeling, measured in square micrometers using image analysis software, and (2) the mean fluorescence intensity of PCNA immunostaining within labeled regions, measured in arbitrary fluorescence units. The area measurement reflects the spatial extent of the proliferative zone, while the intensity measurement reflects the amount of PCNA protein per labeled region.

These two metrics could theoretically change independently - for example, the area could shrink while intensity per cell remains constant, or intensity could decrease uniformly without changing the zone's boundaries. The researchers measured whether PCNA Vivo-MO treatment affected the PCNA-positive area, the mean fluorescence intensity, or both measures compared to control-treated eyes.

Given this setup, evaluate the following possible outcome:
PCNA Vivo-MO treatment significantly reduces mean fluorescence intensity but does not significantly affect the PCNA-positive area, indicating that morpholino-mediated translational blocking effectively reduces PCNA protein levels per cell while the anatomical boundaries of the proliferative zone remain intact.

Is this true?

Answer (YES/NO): YES